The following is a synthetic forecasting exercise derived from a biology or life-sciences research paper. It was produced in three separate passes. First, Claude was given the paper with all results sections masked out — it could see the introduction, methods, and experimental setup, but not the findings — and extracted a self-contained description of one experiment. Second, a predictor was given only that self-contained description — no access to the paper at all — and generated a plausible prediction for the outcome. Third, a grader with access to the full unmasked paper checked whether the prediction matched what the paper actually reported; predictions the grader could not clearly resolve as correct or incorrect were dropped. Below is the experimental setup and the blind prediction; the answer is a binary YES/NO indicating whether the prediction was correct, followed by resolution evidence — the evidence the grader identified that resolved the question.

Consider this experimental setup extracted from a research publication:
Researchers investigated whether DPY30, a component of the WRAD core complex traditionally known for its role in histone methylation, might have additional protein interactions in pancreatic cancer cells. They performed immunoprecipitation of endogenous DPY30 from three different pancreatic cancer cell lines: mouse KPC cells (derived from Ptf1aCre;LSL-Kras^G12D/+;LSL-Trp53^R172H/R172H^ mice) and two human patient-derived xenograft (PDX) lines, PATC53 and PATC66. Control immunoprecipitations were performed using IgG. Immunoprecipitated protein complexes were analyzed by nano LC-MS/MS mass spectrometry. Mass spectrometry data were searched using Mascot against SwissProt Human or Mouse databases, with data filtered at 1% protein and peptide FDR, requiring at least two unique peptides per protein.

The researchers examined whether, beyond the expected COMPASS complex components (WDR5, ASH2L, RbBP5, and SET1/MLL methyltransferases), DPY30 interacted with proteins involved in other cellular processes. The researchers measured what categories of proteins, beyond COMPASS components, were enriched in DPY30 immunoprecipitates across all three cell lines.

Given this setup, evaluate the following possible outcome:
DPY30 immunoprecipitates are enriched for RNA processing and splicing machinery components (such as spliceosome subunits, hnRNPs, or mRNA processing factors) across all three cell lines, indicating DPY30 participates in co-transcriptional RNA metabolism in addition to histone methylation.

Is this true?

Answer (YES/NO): YES